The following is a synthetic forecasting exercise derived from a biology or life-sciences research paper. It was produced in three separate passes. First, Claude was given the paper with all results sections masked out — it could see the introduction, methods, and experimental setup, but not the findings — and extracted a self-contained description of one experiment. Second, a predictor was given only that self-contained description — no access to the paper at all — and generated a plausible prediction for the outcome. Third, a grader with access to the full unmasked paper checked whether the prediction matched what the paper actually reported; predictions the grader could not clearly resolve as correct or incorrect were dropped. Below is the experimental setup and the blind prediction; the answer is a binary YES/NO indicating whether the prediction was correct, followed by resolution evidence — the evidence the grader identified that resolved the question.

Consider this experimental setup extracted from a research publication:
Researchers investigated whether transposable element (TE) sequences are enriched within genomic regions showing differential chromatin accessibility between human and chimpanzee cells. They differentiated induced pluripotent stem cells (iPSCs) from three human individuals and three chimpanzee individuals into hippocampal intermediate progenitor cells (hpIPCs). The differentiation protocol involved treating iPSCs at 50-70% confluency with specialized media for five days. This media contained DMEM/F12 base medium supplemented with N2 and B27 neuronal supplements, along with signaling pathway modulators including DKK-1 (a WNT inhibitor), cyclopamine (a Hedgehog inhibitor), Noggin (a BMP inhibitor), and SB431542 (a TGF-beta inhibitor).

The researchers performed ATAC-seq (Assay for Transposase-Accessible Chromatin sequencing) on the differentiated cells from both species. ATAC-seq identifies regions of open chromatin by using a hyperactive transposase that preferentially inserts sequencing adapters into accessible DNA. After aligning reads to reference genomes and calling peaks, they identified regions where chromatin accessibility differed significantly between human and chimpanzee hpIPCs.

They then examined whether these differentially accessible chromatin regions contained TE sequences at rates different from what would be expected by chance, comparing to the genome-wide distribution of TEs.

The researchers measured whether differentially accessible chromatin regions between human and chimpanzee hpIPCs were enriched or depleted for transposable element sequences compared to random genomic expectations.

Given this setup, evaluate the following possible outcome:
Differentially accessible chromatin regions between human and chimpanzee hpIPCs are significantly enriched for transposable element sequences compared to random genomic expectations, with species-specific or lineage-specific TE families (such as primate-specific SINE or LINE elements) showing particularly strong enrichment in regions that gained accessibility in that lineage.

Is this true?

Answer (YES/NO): NO